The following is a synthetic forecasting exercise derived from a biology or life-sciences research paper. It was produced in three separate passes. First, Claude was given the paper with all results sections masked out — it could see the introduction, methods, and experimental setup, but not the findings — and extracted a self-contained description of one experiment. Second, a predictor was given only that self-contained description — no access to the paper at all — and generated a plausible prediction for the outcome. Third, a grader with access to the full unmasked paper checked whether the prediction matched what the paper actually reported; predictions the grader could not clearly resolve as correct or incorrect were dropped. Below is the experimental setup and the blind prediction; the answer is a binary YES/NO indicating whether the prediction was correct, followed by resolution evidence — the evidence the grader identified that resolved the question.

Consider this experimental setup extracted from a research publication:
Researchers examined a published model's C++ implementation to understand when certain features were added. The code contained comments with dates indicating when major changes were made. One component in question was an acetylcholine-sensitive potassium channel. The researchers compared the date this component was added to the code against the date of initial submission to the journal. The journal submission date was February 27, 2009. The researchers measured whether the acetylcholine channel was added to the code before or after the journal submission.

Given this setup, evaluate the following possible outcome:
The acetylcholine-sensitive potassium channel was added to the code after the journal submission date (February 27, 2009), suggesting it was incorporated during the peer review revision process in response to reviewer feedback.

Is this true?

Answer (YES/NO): NO